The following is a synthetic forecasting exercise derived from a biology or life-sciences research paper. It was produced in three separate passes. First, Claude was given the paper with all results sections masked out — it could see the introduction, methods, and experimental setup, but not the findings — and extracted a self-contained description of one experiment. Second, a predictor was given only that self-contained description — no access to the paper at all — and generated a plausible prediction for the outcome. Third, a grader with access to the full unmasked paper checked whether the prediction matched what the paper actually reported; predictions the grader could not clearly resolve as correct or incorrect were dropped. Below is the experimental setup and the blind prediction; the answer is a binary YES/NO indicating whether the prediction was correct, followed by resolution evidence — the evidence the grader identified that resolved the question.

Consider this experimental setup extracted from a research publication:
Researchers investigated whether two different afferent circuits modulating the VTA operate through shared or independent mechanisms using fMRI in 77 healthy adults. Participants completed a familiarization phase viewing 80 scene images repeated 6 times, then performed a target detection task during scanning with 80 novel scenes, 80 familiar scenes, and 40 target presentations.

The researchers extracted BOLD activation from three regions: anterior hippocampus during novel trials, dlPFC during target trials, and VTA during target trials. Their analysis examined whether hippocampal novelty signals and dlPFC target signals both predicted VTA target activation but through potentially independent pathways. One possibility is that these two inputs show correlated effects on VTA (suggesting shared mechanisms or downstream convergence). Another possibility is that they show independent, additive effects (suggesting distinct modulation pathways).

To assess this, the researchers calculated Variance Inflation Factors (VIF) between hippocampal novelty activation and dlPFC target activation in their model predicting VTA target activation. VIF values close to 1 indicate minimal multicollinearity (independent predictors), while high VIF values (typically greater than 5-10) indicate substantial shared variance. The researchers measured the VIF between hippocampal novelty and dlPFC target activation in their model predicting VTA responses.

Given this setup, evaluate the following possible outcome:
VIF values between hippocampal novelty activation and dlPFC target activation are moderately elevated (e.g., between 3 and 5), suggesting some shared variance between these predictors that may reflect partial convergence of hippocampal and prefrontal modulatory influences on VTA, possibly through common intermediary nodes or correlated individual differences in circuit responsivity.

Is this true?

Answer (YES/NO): NO